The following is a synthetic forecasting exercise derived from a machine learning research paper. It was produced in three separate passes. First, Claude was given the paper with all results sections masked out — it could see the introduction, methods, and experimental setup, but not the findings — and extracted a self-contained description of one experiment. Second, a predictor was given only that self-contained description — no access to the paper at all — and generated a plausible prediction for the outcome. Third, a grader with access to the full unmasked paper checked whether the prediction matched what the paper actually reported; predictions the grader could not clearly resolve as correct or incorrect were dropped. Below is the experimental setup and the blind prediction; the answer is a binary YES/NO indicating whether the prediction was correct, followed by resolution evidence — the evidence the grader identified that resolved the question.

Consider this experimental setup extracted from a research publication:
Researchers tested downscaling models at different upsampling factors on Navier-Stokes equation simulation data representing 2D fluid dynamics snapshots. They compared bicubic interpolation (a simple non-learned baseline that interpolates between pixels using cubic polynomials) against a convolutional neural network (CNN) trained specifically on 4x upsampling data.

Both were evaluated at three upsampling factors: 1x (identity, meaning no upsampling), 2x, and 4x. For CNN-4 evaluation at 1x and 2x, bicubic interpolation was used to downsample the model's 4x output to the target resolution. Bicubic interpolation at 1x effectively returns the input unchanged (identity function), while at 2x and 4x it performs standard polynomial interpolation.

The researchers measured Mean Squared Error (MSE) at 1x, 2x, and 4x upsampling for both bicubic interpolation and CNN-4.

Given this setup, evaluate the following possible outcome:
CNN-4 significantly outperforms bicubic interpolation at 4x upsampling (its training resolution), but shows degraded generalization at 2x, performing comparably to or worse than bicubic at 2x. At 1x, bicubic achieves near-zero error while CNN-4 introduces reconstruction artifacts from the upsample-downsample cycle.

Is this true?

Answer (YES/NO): NO